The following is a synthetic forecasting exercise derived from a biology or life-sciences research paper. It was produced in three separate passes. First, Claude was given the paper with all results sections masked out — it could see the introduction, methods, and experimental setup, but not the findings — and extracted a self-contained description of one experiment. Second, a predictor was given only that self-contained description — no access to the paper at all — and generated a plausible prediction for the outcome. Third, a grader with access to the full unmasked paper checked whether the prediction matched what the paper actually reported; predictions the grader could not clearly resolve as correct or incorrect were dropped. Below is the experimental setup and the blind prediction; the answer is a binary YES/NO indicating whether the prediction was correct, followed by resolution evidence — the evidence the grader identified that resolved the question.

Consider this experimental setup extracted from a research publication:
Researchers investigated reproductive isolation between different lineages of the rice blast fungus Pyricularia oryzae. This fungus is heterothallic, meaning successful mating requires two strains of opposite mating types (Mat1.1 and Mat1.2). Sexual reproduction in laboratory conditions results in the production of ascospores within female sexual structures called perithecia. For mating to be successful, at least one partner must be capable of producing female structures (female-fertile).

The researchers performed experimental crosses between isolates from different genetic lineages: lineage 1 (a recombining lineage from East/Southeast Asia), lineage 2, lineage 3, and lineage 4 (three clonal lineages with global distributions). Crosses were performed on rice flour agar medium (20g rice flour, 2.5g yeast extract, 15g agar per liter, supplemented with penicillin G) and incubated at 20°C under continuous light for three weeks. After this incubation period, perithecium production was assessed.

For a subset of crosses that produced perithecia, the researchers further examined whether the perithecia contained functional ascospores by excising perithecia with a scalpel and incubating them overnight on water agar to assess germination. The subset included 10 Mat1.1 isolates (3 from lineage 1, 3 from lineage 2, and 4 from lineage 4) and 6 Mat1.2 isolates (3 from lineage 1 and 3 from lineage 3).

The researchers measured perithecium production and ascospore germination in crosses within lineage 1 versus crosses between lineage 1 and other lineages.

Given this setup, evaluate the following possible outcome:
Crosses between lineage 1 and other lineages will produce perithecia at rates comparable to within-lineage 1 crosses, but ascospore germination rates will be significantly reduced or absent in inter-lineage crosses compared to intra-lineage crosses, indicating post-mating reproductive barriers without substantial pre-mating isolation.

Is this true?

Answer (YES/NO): NO